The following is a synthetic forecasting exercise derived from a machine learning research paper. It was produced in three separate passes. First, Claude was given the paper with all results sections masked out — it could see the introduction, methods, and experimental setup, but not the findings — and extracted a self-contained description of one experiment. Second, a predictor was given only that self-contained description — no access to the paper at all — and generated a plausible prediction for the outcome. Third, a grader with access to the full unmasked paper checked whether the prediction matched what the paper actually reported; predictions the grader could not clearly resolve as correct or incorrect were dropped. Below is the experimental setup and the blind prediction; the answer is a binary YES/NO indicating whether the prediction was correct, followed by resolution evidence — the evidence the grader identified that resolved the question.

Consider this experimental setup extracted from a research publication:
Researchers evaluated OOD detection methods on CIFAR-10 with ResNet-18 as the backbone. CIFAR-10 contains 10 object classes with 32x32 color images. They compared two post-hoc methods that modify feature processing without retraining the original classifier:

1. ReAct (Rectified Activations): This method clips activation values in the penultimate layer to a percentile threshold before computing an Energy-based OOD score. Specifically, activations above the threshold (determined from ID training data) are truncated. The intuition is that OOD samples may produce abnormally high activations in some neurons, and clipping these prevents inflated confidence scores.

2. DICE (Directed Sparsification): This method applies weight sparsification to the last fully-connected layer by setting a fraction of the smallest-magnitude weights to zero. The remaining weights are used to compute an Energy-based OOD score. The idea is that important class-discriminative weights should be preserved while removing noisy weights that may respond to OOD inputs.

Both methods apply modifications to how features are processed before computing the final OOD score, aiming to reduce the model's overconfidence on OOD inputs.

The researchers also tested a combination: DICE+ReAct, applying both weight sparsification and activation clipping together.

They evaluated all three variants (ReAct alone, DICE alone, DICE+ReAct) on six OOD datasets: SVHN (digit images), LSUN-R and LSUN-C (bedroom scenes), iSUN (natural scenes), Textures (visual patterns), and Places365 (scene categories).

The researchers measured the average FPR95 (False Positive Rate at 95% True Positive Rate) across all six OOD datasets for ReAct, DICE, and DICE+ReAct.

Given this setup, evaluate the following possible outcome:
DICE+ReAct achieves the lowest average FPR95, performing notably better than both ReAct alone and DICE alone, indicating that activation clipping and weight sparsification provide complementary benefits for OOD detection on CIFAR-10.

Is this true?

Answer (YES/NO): NO